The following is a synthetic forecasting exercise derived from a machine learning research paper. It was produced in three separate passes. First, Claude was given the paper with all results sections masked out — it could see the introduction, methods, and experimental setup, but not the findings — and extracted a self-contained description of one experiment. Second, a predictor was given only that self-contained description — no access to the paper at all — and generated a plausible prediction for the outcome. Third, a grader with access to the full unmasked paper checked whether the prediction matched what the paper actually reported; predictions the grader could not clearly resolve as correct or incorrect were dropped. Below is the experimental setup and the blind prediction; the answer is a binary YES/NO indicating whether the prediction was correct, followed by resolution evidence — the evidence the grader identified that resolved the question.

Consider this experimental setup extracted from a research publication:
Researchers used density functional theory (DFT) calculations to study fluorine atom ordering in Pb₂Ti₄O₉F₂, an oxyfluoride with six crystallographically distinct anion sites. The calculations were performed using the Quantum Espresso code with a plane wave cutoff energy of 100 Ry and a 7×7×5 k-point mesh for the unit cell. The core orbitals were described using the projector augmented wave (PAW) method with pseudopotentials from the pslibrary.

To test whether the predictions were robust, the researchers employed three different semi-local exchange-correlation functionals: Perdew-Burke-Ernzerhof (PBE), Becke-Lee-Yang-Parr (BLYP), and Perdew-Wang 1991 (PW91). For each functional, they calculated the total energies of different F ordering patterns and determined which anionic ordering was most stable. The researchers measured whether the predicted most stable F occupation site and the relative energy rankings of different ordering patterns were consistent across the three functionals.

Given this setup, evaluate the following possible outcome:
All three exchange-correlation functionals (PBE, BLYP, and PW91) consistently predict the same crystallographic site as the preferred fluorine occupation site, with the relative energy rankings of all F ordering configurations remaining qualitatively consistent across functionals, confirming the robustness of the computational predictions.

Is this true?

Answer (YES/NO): YES